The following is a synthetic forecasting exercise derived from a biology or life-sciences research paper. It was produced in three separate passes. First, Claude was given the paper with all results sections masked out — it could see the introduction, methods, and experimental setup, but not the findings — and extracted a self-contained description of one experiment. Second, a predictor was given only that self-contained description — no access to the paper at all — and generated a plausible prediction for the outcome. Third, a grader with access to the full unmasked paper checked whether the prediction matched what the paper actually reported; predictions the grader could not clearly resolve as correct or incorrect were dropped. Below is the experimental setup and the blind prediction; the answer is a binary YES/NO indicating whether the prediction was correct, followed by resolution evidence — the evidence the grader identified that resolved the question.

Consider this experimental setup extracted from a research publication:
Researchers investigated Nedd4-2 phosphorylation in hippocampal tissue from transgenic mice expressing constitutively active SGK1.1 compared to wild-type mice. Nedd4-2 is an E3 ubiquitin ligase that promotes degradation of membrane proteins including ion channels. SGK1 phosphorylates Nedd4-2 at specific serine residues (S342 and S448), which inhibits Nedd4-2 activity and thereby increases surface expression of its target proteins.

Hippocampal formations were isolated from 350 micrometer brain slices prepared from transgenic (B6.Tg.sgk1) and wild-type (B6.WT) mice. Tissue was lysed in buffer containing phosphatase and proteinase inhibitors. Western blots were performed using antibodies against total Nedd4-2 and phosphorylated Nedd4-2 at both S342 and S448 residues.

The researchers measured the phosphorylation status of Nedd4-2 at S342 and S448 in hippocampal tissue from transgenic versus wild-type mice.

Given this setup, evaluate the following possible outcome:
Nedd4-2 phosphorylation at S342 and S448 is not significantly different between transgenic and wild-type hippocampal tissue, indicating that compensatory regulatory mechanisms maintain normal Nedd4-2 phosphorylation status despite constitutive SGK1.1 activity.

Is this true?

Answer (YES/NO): NO